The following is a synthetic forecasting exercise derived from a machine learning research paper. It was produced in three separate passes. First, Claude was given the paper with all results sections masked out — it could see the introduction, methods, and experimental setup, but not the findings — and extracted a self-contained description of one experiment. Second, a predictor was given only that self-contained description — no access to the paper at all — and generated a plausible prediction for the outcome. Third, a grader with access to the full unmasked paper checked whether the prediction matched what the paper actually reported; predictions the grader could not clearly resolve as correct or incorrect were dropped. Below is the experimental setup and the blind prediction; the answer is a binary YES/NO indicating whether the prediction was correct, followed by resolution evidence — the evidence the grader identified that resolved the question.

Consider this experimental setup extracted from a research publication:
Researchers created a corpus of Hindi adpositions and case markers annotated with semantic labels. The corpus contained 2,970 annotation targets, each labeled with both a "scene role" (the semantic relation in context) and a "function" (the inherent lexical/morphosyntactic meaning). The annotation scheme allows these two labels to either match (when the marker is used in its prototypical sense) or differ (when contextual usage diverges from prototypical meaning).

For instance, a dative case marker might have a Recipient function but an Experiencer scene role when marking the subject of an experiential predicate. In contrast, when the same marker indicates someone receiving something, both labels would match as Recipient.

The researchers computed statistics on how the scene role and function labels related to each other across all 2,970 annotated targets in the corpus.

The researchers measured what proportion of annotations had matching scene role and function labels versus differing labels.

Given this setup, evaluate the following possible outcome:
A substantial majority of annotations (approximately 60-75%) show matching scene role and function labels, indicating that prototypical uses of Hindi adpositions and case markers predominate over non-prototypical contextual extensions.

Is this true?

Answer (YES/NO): YES